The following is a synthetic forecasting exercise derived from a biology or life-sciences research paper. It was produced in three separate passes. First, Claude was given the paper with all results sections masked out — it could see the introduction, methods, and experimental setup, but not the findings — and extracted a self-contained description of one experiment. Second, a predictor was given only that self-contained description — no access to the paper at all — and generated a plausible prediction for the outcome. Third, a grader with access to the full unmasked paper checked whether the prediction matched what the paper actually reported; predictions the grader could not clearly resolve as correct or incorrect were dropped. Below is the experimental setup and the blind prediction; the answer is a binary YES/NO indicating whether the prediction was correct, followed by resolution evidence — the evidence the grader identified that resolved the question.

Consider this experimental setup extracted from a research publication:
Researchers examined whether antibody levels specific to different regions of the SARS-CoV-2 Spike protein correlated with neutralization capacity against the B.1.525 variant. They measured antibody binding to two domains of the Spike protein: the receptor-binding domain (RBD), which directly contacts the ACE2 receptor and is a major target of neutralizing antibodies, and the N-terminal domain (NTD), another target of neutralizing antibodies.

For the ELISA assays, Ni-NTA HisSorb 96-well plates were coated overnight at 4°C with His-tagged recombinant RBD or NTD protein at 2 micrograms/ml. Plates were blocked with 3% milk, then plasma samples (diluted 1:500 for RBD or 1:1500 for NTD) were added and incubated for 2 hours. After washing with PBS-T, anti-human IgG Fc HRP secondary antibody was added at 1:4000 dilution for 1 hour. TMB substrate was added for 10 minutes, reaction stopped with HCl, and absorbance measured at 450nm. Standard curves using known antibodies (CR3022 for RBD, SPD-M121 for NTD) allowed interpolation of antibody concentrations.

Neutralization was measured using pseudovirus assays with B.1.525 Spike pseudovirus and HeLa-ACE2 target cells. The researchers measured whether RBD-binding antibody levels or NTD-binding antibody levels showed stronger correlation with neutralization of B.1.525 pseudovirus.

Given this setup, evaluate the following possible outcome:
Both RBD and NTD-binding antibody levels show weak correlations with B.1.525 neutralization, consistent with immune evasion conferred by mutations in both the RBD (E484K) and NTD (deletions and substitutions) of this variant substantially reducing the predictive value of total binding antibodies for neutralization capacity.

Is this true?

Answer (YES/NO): NO